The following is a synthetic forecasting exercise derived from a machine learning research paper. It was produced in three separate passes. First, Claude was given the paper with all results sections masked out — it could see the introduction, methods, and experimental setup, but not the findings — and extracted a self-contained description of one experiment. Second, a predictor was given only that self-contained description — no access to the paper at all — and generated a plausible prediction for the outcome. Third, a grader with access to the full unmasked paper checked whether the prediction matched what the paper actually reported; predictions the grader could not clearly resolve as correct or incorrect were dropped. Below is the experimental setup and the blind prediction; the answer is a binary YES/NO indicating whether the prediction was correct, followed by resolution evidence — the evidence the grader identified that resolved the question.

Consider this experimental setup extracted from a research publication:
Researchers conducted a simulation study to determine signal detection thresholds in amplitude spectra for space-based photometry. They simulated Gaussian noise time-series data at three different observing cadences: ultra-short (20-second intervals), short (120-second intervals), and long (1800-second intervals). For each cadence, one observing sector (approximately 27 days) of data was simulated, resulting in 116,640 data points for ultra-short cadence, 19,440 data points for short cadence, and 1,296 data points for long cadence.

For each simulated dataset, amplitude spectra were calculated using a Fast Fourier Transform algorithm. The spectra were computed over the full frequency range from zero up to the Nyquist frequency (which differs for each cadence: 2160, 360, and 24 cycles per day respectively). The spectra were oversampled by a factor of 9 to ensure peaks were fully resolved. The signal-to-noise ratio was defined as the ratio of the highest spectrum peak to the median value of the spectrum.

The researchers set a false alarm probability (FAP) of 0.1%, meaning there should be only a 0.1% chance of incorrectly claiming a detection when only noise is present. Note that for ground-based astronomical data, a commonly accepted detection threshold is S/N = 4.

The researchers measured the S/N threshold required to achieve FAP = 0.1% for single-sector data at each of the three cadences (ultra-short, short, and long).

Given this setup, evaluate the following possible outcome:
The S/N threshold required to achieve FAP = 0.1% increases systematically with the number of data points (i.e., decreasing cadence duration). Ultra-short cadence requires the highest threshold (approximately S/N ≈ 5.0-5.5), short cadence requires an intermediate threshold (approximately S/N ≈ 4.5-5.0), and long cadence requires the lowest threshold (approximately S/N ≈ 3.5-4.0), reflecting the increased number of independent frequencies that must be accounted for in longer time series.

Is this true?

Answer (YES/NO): NO